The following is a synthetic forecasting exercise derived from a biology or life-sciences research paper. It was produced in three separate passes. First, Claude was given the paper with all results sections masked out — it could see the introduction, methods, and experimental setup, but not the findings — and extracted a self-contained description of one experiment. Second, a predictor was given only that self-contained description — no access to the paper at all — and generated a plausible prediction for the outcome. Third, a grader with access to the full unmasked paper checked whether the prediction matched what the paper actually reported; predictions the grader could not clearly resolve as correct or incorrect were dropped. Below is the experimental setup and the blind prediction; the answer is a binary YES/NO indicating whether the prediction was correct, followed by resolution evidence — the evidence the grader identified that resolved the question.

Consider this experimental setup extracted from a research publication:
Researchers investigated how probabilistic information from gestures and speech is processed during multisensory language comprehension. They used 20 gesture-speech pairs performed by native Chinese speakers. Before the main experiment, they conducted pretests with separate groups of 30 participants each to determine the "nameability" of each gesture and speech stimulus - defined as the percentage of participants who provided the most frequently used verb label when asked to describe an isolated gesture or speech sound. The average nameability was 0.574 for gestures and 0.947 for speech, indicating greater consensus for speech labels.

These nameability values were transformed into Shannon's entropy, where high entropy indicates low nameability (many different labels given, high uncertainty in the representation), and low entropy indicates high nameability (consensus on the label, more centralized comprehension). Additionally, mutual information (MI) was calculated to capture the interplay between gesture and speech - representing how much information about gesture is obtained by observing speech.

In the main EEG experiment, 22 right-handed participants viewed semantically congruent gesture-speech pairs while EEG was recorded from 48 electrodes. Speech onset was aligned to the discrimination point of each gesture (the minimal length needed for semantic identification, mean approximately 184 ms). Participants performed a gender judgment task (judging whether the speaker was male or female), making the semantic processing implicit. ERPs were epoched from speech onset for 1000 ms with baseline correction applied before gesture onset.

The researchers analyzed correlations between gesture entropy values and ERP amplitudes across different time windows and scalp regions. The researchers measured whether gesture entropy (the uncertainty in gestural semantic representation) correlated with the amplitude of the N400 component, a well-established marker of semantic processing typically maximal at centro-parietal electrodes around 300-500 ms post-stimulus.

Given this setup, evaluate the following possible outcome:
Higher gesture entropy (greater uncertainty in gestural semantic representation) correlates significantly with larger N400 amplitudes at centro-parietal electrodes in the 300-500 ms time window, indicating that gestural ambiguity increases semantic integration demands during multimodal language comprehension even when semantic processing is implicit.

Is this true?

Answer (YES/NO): NO